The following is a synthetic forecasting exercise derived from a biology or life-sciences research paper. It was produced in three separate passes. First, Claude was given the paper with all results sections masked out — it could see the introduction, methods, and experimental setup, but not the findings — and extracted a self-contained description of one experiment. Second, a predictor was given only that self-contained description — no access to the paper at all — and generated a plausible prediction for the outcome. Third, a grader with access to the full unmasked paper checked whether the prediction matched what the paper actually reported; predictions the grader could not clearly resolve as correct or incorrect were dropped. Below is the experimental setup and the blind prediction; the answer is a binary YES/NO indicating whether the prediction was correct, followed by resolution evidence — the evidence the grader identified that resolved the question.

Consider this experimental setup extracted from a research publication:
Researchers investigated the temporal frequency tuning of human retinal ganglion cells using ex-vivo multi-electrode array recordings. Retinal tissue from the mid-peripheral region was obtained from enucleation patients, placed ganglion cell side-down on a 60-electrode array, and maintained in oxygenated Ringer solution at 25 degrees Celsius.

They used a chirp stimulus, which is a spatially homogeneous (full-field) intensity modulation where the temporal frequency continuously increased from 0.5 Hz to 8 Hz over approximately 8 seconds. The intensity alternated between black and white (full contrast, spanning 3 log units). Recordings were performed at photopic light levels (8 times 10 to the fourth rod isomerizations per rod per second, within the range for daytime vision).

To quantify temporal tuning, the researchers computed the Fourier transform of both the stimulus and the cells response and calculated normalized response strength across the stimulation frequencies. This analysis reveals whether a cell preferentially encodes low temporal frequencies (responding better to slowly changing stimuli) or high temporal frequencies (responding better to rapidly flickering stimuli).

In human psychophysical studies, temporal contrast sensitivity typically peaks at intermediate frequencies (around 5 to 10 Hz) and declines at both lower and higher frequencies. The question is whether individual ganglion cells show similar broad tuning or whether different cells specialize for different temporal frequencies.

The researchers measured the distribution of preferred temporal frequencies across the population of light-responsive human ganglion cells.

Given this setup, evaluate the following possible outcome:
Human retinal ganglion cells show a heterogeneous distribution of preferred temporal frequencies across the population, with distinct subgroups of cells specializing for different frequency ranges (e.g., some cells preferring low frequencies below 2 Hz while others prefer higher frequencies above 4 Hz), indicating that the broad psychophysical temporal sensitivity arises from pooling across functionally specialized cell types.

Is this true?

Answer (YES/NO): YES